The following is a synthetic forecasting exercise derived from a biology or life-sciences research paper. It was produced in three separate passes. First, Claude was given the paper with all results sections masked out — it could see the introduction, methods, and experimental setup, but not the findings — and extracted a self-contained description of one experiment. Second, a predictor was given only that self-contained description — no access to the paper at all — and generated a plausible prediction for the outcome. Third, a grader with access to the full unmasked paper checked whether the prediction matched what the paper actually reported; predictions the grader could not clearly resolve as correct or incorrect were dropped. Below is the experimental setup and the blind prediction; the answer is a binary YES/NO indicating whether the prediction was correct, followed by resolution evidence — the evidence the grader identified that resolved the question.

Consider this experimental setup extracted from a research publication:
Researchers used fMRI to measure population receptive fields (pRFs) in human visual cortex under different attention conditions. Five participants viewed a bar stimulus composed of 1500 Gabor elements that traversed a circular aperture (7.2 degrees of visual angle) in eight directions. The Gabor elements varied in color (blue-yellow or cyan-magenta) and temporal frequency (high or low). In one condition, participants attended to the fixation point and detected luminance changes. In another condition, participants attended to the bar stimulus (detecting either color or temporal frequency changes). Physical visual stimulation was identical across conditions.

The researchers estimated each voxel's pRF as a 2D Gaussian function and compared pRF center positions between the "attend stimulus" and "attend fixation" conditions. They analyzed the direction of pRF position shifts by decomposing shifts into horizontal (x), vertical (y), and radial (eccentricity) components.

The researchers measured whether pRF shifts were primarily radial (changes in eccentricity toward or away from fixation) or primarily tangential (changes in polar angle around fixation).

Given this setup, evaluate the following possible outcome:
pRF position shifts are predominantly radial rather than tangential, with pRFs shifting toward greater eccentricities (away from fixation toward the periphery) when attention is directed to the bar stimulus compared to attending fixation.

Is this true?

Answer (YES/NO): NO